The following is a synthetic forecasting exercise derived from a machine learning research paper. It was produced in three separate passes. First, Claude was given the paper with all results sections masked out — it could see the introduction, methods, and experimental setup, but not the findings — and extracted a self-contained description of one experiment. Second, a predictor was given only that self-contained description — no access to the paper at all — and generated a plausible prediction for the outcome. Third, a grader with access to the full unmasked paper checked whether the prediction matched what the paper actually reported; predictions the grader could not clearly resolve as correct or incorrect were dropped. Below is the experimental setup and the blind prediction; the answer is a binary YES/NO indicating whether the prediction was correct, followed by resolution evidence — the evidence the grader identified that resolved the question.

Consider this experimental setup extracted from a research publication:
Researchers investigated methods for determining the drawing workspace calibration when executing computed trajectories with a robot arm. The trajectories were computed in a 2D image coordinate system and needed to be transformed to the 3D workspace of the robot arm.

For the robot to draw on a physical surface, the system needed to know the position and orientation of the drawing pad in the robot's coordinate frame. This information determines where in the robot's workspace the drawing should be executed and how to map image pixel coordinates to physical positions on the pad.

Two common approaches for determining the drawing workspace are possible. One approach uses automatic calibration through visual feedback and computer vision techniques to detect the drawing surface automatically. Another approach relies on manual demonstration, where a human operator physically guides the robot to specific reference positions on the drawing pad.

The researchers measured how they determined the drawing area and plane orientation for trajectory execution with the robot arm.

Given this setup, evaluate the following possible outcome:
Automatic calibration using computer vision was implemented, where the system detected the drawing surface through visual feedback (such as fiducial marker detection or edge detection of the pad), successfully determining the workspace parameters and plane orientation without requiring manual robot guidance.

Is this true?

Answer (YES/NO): NO